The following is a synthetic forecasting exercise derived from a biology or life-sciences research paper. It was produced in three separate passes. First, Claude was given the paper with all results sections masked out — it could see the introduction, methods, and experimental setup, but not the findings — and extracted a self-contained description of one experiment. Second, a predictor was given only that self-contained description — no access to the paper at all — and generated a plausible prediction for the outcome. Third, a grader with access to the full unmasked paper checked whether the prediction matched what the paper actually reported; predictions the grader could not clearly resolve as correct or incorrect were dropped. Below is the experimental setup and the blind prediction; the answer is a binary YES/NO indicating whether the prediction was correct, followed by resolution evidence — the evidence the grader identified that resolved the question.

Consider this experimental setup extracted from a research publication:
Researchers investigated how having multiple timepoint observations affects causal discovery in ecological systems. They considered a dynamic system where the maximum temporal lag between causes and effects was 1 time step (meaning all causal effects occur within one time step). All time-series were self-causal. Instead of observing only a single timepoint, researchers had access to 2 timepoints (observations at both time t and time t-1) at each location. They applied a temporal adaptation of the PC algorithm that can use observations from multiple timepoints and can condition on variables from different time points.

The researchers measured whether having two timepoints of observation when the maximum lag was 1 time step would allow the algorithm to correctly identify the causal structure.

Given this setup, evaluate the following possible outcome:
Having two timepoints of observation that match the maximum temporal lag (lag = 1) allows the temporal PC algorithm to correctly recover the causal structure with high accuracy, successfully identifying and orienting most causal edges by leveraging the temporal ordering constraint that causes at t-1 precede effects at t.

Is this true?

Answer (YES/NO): YES